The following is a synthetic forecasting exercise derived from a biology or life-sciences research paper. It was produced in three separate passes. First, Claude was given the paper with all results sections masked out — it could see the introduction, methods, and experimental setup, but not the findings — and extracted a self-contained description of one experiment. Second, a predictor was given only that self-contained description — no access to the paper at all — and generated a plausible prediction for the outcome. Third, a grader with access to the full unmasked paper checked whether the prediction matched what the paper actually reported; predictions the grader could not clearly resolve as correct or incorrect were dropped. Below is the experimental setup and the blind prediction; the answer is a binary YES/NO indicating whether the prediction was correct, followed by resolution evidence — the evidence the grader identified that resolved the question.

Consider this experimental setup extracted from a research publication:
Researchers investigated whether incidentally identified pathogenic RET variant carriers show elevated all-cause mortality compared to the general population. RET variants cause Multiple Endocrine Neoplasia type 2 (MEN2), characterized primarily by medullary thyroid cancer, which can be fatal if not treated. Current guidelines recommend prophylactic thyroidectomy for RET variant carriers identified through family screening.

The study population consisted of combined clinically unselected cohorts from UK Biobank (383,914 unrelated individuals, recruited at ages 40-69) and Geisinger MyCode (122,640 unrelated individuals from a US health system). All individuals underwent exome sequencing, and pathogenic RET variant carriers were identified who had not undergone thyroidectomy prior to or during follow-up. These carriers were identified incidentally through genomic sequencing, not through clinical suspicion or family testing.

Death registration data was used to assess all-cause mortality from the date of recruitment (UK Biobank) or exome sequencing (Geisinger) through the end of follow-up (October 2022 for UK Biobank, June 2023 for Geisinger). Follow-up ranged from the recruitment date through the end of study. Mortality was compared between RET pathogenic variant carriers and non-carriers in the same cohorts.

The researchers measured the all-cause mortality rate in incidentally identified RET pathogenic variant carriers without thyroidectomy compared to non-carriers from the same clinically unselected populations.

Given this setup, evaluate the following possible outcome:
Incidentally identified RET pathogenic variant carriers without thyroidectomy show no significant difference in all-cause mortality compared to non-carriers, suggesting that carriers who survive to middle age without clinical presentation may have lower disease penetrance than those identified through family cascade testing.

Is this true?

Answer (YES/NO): YES